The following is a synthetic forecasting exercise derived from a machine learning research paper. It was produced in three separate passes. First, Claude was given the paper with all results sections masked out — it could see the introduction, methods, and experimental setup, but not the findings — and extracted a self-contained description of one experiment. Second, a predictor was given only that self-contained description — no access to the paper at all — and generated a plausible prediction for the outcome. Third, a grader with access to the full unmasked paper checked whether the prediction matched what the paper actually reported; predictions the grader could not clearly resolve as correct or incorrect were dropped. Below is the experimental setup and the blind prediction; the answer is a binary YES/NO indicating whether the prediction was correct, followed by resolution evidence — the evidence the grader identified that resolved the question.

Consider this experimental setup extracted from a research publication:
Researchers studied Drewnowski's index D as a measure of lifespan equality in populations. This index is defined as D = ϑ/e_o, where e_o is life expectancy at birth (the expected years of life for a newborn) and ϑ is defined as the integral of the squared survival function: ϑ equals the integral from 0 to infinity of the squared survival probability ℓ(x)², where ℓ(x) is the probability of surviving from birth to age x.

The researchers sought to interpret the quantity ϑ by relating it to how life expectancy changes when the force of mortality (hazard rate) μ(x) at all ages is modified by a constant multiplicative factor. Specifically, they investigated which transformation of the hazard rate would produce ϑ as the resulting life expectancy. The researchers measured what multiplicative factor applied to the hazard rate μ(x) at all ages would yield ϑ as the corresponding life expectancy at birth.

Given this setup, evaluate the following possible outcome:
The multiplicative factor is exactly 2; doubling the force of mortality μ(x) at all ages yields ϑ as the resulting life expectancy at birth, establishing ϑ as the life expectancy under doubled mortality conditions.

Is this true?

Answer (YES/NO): YES